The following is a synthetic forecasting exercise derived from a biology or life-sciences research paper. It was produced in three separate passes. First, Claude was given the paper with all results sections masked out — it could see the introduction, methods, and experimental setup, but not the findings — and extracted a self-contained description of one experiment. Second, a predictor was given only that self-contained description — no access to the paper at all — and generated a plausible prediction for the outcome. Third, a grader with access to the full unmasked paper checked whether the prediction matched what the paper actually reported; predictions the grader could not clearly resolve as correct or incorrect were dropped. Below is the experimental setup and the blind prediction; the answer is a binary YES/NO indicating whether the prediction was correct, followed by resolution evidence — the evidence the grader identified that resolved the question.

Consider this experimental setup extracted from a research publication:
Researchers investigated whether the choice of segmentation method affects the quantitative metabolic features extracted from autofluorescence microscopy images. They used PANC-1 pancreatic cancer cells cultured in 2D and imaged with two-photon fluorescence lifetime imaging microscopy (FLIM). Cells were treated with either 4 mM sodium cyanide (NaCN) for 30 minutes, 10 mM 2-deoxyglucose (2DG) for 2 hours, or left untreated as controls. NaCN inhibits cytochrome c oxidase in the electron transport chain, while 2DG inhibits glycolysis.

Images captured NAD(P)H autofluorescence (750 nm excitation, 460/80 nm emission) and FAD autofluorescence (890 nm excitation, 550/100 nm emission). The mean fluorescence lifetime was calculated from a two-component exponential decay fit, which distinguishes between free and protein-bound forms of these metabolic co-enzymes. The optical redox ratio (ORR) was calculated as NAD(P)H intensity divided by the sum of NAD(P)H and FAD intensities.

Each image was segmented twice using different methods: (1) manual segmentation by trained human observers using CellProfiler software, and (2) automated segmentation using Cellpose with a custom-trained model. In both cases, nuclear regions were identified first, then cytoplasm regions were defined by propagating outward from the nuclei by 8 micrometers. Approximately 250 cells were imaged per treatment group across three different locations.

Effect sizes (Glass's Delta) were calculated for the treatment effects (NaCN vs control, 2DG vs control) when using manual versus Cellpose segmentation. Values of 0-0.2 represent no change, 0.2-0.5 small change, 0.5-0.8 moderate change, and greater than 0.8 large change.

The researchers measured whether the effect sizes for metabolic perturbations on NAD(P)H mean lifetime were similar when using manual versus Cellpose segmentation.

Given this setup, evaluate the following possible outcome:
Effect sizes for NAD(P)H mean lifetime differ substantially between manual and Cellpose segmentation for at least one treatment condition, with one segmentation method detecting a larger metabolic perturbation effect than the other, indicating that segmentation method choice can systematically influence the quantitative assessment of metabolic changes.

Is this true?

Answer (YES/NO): NO